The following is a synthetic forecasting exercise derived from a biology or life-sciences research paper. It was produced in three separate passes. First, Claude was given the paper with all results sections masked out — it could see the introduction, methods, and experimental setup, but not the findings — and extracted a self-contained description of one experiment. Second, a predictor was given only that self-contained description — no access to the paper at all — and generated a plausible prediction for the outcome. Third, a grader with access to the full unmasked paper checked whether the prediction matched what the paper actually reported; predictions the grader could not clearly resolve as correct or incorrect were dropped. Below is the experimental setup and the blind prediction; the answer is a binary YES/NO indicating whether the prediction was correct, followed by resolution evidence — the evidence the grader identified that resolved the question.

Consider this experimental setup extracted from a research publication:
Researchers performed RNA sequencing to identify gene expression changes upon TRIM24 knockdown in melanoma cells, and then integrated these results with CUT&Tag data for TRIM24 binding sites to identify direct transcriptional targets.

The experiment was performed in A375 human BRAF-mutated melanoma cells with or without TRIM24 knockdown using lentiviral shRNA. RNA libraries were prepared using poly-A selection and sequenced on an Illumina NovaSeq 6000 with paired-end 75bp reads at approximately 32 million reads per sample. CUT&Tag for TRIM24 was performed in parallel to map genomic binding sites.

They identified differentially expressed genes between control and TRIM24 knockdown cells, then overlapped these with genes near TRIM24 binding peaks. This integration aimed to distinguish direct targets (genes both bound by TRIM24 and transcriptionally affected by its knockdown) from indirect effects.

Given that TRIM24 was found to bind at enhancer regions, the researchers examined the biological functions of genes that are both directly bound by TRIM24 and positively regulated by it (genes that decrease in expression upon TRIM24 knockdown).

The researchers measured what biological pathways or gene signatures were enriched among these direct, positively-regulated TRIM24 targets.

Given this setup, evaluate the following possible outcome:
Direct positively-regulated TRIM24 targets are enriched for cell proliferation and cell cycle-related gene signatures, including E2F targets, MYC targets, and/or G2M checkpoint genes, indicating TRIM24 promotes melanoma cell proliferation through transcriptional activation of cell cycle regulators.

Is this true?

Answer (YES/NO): NO